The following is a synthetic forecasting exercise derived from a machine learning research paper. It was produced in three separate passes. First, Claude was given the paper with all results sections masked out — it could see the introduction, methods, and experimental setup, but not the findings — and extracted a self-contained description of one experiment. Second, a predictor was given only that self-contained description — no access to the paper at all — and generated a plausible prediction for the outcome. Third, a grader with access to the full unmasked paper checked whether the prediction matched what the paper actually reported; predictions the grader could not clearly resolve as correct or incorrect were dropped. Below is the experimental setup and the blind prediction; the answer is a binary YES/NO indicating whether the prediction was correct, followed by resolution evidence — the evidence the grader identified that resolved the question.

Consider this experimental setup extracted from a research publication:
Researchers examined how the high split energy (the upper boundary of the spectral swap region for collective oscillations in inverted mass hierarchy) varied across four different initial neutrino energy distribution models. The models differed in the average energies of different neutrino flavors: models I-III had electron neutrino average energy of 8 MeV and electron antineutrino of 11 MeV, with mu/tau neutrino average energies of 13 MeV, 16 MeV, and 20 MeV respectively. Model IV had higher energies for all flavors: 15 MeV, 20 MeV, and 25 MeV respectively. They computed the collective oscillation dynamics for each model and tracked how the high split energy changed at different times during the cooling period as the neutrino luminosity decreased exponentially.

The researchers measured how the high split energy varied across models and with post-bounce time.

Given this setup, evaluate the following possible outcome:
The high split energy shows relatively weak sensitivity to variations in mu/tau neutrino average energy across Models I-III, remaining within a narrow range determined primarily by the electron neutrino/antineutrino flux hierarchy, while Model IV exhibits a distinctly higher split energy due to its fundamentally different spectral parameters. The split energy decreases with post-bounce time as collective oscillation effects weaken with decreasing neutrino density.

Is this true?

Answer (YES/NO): NO